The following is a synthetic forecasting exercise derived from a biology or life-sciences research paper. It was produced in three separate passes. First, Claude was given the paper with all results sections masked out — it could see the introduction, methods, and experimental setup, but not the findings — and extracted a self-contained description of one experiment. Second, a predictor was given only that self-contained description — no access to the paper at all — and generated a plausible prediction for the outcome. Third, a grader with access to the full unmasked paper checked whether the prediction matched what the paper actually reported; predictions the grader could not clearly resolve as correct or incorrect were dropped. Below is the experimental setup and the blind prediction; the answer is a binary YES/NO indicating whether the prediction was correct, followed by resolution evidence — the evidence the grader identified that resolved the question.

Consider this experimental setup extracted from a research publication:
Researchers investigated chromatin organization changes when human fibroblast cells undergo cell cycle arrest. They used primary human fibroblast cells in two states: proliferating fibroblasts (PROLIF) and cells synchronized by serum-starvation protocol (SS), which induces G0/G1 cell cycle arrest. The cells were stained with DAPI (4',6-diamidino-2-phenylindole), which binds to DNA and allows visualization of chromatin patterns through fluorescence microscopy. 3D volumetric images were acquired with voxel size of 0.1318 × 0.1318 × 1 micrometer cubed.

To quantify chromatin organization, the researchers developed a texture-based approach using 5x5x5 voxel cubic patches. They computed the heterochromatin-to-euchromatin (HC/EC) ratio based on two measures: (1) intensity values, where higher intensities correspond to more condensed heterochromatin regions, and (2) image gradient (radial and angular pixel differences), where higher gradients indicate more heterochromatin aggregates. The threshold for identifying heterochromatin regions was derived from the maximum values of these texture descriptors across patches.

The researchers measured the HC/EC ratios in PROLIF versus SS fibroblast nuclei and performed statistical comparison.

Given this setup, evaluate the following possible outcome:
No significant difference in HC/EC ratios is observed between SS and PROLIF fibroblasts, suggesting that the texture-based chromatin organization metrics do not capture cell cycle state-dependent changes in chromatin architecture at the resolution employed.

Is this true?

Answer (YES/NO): NO